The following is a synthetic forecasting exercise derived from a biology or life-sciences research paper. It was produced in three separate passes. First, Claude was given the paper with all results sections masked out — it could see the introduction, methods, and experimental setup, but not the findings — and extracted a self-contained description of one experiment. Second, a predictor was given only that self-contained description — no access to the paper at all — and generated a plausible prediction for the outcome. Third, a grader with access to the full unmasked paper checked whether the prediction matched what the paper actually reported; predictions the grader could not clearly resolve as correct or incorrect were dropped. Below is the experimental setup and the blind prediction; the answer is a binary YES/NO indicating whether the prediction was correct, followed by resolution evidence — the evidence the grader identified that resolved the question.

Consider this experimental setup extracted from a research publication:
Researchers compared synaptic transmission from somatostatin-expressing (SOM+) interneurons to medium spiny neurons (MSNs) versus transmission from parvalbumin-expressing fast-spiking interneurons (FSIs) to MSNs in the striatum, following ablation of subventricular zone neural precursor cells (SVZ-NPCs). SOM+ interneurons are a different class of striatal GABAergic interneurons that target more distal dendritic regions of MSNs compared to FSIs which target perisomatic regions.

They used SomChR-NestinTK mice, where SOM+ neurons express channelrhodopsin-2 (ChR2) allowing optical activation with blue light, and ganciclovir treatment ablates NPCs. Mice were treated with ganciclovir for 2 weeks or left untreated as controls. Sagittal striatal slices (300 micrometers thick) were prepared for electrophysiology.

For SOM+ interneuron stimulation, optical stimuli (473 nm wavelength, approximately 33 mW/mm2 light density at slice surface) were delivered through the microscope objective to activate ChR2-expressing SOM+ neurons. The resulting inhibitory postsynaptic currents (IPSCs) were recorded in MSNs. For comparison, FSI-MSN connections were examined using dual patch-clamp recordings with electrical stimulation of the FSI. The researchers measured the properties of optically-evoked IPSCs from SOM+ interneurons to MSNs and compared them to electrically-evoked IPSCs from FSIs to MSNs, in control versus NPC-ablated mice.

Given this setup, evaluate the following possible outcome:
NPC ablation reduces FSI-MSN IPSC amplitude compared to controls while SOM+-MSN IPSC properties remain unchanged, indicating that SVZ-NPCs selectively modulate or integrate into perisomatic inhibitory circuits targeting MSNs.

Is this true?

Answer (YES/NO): NO